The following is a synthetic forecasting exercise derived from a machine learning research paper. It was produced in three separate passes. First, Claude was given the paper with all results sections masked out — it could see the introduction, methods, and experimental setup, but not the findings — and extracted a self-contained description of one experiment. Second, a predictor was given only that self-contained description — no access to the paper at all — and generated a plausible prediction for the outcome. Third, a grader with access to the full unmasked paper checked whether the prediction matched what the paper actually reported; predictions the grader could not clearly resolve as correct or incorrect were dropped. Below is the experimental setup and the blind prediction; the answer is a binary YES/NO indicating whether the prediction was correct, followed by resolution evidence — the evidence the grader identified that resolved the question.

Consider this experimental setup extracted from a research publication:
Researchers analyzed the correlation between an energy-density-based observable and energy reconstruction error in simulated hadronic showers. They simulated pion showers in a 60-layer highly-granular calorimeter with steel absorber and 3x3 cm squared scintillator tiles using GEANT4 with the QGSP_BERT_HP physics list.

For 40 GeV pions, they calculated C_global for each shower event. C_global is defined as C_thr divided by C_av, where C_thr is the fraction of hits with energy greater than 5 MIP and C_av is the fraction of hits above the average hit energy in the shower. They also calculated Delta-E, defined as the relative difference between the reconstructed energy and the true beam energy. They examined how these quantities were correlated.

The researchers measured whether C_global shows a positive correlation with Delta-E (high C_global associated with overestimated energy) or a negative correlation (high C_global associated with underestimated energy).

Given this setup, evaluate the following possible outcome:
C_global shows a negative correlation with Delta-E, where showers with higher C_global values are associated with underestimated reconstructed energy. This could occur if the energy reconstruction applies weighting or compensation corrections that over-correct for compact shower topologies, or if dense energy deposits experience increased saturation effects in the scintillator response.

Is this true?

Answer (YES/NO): NO